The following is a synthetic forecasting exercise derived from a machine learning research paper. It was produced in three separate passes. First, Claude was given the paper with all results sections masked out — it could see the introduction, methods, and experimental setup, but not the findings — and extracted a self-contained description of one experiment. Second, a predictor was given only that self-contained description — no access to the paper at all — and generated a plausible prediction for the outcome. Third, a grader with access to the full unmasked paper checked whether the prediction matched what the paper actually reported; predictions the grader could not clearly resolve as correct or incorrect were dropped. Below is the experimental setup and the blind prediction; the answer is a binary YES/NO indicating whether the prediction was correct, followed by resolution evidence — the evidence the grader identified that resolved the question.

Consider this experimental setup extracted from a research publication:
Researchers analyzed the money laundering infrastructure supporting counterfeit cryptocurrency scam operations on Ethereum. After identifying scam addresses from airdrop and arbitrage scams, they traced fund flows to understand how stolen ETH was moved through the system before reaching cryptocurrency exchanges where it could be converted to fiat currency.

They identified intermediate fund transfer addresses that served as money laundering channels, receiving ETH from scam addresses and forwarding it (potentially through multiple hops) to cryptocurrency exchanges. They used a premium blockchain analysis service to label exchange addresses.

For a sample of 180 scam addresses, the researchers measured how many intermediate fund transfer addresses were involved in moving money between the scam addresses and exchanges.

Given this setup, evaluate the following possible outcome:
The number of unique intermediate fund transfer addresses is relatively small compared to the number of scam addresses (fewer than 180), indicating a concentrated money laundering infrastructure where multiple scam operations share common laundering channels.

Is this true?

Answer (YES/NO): NO